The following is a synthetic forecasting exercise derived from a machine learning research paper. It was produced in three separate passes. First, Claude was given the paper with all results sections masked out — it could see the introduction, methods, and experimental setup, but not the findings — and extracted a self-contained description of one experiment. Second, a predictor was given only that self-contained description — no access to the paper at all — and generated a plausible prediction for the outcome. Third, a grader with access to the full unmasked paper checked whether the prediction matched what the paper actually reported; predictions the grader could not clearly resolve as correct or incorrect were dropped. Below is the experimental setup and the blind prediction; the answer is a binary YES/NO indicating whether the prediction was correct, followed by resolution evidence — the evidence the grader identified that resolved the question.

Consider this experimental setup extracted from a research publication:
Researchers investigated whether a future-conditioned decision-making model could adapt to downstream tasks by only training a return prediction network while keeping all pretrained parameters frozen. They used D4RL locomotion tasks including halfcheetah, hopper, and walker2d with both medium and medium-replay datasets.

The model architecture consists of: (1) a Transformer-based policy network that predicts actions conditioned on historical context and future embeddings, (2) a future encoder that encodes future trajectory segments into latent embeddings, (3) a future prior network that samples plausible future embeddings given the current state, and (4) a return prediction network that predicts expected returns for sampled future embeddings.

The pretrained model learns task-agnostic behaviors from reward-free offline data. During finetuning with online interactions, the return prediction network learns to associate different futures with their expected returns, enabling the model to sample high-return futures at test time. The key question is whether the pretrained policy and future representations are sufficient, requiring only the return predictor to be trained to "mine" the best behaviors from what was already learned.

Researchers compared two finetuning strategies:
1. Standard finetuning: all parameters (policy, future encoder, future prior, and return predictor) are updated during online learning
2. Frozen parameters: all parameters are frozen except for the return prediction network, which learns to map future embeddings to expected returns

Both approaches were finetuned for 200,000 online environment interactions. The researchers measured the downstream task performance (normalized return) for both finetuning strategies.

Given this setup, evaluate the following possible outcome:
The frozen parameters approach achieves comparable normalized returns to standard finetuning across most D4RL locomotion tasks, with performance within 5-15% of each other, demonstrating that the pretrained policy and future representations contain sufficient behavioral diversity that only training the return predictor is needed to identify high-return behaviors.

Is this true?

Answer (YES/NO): NO